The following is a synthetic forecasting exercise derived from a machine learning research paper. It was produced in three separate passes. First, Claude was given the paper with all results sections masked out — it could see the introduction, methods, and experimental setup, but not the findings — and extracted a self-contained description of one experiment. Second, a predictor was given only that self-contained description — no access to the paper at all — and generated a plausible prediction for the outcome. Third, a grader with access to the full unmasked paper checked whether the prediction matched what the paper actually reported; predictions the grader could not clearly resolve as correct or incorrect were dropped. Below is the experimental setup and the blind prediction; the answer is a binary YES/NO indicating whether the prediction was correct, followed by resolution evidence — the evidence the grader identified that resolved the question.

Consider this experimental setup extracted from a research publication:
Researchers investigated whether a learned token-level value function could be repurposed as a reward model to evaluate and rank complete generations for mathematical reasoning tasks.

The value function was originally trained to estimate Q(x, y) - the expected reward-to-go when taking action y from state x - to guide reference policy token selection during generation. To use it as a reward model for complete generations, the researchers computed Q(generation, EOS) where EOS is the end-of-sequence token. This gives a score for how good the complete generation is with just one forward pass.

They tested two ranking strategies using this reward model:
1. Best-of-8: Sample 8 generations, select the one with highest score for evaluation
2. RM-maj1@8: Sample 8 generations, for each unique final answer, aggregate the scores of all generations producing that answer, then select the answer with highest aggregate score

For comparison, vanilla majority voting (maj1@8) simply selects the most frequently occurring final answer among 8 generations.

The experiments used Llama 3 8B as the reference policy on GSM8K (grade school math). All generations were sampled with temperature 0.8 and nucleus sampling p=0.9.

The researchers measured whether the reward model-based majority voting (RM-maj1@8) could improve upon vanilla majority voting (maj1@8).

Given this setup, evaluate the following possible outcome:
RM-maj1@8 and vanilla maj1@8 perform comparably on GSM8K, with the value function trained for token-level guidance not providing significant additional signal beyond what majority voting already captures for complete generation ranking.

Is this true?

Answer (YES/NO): NO